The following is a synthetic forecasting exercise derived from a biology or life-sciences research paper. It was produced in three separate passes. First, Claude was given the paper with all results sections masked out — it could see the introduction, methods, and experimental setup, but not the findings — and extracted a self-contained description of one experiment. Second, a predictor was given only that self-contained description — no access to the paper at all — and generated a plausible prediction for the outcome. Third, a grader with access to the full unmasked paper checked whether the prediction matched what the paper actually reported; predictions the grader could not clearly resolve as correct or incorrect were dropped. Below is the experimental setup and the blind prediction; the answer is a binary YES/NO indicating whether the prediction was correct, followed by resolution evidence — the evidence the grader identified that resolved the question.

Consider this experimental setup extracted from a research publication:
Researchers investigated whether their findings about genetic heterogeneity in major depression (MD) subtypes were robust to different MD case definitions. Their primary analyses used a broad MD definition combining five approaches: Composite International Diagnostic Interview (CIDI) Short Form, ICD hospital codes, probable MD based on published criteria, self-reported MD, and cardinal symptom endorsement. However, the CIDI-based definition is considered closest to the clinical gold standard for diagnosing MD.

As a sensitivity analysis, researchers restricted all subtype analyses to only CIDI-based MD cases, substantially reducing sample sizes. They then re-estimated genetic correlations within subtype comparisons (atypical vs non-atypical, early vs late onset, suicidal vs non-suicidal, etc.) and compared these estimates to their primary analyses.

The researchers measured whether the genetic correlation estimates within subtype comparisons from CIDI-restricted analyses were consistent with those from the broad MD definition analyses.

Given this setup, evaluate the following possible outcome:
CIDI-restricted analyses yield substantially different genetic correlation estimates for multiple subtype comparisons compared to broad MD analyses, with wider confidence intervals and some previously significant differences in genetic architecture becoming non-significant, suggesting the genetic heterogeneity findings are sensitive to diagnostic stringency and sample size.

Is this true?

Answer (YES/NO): NO